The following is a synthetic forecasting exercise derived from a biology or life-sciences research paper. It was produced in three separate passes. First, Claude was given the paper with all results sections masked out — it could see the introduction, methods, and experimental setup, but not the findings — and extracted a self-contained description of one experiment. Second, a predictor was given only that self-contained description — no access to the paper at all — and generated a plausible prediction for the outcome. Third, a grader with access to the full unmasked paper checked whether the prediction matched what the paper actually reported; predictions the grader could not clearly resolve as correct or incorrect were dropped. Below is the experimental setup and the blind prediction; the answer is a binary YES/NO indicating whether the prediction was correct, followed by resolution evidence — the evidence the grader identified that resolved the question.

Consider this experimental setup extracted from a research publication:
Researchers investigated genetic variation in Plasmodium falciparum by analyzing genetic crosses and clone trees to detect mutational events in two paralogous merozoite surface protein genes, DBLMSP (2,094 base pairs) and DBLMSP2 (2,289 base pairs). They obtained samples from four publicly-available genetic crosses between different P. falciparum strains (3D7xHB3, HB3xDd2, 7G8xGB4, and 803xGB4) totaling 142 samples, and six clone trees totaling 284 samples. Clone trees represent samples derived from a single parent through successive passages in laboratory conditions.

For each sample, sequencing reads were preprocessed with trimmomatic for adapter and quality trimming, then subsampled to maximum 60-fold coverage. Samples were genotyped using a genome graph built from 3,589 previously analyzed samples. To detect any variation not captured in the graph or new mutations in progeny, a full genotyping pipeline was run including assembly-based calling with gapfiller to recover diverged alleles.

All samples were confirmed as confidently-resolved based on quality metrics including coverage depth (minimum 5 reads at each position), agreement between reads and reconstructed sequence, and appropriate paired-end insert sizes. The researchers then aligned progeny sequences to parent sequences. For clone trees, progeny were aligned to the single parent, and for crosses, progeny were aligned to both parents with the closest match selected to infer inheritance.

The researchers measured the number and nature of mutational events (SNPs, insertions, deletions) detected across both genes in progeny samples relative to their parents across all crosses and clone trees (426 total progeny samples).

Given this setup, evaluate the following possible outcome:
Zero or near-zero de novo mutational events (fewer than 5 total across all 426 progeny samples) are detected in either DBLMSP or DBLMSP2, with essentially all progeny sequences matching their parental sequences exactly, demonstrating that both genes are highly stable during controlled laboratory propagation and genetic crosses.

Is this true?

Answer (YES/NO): YES